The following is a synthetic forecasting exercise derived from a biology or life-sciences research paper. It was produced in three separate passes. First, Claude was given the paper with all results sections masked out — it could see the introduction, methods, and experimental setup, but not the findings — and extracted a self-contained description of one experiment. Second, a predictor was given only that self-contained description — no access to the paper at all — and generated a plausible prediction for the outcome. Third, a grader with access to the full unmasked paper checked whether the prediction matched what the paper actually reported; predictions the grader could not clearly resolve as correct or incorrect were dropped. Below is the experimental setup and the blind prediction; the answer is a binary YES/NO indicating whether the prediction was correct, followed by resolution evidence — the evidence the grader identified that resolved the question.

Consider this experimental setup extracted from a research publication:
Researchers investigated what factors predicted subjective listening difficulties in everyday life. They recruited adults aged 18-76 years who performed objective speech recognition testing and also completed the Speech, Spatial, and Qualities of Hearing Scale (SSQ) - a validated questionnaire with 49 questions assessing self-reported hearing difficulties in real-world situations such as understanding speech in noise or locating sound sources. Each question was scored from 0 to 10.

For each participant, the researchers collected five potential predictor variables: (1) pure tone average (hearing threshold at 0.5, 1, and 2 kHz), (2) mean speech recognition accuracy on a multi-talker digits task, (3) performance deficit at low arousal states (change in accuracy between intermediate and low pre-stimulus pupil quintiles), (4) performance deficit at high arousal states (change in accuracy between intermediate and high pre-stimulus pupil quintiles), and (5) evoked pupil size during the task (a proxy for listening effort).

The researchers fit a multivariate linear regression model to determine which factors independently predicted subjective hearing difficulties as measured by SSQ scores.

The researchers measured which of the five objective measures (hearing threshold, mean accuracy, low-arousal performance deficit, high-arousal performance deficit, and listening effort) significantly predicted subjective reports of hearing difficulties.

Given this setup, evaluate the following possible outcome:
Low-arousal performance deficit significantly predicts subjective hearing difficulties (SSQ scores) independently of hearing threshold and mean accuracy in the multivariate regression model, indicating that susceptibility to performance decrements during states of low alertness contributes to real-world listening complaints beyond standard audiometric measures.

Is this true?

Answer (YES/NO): YES